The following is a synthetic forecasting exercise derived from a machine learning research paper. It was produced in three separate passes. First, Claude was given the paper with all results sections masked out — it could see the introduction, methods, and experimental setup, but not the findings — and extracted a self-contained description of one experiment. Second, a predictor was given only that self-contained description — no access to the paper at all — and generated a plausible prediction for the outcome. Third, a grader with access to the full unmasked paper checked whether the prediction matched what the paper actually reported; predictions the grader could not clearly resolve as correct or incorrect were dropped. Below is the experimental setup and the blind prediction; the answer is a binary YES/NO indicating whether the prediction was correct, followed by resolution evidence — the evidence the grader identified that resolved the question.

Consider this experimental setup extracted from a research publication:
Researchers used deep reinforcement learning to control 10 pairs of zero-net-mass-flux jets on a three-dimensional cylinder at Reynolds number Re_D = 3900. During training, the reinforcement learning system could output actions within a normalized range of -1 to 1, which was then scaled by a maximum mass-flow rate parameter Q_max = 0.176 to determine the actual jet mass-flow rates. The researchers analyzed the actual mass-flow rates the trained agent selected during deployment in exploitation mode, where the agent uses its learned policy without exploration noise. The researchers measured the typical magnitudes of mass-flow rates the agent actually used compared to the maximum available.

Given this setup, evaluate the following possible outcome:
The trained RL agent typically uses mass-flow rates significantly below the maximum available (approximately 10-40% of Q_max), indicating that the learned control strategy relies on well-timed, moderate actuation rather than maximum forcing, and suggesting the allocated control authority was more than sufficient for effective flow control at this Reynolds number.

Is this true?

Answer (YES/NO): YES